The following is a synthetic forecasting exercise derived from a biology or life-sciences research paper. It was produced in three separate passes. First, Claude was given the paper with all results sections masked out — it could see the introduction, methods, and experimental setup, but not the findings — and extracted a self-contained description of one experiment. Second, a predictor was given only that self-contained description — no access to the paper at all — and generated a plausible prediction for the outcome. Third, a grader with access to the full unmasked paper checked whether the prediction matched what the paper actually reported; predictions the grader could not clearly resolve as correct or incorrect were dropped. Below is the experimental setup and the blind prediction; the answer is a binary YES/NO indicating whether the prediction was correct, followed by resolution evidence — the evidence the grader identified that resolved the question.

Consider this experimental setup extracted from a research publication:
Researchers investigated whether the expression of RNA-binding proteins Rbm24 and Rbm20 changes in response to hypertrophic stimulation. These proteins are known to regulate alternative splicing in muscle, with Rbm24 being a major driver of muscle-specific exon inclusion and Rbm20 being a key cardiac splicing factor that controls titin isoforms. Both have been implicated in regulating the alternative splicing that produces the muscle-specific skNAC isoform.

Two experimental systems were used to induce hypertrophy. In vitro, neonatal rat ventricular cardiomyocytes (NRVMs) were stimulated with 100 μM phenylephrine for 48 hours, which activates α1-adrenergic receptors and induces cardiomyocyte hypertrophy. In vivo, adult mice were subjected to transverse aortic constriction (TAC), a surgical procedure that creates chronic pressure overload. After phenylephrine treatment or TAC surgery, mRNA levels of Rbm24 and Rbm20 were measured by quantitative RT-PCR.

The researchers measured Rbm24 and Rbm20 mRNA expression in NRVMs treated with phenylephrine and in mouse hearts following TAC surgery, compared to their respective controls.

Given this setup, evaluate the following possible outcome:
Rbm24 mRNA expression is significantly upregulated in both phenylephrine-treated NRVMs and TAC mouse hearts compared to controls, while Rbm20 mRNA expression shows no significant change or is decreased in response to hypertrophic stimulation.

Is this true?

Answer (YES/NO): NO